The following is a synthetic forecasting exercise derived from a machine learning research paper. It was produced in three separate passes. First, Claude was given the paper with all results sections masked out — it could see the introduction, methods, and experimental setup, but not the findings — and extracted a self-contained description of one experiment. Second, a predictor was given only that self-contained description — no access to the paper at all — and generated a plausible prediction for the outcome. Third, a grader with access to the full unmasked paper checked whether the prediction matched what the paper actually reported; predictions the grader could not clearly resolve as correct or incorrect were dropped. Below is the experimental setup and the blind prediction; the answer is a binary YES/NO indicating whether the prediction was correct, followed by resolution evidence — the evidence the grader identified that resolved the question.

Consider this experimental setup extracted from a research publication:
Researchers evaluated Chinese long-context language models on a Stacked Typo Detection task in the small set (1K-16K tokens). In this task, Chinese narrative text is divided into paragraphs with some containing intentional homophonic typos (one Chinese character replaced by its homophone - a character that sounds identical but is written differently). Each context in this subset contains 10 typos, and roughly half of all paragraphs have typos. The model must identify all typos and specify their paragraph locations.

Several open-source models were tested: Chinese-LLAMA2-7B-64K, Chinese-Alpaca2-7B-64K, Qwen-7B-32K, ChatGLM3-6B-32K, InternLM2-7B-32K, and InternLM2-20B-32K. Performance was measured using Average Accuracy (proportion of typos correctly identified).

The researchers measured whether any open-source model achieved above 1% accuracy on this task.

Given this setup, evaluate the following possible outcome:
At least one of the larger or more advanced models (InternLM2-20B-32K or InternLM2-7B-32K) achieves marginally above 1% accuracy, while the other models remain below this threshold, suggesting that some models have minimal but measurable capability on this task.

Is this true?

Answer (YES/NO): YES